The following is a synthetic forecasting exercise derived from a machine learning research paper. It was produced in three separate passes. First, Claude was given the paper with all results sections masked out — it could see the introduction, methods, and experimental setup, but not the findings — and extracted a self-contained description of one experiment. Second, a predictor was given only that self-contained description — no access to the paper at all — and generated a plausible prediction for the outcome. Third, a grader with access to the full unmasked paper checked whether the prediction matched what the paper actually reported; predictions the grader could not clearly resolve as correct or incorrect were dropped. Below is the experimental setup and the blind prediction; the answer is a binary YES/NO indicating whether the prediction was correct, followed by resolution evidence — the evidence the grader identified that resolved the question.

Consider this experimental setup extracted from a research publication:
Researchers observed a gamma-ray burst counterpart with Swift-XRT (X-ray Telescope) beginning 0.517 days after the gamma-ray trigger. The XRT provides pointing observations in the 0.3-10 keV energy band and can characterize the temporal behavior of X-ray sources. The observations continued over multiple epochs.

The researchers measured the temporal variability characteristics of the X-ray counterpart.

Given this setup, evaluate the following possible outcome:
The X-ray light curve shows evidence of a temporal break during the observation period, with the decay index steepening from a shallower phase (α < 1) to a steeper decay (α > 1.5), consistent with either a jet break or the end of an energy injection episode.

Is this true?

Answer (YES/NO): NO